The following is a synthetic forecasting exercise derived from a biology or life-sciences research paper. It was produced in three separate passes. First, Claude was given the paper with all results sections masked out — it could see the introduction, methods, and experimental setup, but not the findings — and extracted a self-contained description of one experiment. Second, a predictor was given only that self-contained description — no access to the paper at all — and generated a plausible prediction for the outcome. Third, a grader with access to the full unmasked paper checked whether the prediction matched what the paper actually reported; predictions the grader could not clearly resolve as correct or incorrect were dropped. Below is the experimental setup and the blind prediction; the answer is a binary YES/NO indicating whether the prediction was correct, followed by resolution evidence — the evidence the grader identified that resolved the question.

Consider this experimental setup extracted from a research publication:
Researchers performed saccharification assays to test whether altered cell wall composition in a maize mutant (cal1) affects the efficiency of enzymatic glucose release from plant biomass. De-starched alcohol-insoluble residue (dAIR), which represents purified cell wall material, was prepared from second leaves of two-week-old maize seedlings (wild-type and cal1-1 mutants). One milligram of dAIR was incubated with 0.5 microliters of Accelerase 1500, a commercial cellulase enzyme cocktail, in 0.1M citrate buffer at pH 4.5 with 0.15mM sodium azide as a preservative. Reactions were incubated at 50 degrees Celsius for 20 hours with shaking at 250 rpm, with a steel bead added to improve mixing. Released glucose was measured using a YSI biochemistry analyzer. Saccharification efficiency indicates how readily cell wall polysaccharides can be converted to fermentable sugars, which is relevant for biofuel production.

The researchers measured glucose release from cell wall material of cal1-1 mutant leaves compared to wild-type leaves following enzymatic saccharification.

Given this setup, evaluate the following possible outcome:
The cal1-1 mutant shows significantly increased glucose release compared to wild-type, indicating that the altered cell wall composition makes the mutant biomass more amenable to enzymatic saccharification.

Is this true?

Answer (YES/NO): YES